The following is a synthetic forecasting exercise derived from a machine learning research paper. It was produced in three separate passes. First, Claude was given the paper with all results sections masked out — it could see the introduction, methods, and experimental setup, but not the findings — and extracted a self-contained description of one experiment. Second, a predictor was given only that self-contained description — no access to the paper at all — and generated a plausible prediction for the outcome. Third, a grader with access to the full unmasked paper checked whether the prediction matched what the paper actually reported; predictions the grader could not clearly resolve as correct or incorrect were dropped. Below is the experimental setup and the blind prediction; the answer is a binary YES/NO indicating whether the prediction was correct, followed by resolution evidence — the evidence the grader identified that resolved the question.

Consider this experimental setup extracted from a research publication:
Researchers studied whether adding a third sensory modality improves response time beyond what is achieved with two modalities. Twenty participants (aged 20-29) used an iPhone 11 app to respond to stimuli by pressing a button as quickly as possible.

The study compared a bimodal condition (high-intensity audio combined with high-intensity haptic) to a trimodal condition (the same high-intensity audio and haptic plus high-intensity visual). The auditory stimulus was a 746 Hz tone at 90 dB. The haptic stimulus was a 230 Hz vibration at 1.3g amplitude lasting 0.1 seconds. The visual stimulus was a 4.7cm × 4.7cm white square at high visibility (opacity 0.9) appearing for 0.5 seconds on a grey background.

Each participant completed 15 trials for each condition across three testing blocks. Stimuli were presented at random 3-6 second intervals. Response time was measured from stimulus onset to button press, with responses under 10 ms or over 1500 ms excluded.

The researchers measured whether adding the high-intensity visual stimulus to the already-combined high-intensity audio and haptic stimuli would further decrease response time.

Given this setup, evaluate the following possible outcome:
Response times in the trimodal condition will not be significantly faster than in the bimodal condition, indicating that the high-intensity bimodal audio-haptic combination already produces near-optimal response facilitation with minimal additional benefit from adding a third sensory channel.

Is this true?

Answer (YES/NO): NO